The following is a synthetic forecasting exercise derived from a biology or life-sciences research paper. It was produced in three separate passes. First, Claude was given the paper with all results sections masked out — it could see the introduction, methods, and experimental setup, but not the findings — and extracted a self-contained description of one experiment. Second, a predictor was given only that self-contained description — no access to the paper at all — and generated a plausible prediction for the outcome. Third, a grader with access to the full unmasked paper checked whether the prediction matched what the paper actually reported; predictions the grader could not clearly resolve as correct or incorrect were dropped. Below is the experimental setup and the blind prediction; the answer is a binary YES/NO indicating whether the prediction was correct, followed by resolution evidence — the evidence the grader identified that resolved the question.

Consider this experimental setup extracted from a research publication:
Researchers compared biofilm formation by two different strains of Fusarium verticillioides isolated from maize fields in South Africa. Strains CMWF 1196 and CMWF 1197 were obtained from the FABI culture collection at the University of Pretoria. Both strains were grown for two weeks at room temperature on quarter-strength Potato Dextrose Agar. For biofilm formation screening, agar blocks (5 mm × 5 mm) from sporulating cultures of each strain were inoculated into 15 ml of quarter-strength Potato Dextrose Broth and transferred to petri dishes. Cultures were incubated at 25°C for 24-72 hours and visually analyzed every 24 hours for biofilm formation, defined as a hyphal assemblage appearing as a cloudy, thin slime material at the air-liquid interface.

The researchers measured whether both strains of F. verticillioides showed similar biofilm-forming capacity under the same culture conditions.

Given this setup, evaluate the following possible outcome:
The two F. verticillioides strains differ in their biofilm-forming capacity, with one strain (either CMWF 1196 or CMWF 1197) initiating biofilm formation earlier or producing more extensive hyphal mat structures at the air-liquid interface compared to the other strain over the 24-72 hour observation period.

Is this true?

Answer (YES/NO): NO